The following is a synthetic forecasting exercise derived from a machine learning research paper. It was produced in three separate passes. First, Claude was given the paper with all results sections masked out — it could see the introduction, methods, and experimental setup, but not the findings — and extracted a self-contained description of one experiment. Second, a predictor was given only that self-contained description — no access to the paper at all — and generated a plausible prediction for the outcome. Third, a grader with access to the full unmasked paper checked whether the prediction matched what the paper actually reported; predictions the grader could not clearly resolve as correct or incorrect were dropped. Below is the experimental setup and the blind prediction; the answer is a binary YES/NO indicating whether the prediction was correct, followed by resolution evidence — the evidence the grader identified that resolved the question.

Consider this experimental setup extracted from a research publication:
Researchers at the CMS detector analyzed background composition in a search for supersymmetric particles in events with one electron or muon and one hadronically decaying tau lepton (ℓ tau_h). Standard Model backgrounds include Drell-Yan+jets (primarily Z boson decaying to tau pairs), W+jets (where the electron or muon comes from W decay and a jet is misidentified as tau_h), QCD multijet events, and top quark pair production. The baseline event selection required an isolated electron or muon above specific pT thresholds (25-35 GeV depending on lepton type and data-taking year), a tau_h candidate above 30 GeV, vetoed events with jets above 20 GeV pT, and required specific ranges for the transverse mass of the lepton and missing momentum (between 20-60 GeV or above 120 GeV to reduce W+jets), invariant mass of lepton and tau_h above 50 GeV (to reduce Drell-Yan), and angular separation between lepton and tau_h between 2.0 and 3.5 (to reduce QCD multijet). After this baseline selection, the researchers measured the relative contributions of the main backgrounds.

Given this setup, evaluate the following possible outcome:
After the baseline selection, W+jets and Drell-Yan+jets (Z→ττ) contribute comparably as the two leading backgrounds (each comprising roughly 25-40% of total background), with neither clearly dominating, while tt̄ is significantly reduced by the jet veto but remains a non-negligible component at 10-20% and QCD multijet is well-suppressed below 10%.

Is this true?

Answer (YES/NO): NO